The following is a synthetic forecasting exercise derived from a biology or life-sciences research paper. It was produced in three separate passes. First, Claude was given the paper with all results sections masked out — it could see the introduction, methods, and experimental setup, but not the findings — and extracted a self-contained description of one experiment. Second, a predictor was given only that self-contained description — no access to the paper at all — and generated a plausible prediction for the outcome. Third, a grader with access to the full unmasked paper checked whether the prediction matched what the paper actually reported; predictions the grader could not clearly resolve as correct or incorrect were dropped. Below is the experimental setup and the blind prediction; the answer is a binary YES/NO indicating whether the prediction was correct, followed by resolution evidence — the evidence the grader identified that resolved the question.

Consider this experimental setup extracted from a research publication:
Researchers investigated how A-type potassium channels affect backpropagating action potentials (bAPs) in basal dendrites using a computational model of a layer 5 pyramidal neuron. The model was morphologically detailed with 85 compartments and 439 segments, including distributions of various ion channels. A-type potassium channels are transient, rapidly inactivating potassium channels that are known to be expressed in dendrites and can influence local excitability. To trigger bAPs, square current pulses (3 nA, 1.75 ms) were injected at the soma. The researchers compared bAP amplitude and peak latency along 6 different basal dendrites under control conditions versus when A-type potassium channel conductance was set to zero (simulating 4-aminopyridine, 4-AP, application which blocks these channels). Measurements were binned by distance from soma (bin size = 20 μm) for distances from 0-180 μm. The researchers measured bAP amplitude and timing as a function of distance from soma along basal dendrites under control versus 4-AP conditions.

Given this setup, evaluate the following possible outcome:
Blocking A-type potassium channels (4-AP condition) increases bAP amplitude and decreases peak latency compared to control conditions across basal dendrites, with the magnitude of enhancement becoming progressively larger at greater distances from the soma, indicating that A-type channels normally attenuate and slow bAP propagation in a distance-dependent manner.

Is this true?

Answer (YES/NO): NO